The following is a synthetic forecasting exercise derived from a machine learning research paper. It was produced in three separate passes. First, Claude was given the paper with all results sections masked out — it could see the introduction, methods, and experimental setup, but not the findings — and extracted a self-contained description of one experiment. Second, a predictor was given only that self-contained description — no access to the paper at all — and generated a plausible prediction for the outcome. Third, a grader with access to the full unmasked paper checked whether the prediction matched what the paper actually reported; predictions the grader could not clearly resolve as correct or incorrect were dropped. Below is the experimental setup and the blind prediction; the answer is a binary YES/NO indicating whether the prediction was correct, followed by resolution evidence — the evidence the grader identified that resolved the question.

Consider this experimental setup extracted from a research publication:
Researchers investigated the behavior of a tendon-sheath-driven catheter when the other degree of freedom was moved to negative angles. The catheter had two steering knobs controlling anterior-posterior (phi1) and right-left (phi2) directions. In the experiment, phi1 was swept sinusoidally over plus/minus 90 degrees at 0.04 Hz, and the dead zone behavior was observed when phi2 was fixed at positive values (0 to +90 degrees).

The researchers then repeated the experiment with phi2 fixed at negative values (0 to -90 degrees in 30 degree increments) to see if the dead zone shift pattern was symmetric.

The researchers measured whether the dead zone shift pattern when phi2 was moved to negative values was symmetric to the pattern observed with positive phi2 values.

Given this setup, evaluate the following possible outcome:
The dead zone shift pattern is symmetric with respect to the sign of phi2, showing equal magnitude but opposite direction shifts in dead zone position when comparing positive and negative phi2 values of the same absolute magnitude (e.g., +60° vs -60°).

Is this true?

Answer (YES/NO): YES